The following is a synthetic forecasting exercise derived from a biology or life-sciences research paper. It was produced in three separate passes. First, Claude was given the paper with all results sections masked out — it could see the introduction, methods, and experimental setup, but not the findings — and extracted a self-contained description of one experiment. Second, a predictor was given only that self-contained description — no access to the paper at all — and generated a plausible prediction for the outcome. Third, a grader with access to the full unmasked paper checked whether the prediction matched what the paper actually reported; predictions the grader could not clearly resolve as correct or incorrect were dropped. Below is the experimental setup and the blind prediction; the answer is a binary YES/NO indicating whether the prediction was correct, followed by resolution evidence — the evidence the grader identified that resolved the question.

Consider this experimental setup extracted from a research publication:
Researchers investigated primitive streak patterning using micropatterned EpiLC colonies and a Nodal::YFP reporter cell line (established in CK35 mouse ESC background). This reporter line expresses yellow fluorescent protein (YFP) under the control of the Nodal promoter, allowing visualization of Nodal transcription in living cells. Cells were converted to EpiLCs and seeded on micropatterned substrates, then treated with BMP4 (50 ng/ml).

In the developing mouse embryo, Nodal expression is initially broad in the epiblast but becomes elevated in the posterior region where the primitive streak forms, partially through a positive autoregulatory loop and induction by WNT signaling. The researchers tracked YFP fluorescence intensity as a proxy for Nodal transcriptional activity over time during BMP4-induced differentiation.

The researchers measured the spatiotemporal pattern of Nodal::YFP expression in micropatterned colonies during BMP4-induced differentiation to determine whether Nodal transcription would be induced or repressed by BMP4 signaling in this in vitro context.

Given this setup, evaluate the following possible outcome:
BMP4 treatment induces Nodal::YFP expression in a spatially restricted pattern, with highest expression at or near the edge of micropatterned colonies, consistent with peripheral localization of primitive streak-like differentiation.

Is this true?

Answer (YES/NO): NO